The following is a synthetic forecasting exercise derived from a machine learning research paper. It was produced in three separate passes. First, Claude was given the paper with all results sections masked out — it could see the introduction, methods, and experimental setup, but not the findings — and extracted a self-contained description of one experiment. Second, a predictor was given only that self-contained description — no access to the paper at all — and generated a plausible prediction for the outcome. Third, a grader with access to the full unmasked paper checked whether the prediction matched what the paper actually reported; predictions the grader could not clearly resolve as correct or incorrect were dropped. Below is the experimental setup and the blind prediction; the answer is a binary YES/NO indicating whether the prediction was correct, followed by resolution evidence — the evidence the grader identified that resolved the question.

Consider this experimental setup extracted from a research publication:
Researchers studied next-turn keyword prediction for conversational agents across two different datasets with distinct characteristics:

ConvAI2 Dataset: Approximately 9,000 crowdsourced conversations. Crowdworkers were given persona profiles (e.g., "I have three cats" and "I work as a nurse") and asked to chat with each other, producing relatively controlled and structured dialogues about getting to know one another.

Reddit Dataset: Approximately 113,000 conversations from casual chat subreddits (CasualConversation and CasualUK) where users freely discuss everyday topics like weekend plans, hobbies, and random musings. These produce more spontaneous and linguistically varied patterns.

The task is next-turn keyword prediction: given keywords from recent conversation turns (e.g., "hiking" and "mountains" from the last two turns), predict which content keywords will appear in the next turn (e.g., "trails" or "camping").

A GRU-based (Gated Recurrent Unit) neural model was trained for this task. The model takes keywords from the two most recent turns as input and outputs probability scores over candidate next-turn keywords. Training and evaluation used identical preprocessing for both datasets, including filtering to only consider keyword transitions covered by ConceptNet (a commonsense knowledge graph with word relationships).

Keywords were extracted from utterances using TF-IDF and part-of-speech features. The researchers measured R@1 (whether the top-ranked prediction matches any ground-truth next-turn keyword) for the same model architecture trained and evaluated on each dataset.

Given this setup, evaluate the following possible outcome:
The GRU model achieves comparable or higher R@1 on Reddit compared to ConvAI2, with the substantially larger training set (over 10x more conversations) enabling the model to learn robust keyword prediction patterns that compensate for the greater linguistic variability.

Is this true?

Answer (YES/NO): NO